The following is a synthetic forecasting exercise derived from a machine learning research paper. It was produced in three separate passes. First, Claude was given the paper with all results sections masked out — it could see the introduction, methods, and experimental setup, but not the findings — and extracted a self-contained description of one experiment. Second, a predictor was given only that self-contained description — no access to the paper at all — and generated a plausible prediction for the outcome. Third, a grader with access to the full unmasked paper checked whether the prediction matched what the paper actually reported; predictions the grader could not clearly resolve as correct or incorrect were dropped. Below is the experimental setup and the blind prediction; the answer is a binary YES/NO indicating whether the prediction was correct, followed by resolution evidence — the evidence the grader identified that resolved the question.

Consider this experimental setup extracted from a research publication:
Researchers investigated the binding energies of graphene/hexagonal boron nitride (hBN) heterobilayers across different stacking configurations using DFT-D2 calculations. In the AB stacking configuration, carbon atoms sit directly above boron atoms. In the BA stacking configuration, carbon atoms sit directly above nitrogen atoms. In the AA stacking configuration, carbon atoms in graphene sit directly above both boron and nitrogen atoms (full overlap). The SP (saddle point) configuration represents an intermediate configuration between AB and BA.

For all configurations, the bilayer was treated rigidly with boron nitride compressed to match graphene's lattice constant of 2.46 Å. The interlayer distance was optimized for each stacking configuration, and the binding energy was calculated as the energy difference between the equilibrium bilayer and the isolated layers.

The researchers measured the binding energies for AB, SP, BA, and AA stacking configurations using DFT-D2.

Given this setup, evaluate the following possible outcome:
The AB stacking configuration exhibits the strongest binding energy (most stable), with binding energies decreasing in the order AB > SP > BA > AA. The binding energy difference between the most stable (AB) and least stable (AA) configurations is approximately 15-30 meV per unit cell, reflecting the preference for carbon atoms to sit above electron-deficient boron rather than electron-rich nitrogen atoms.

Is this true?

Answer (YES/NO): NO